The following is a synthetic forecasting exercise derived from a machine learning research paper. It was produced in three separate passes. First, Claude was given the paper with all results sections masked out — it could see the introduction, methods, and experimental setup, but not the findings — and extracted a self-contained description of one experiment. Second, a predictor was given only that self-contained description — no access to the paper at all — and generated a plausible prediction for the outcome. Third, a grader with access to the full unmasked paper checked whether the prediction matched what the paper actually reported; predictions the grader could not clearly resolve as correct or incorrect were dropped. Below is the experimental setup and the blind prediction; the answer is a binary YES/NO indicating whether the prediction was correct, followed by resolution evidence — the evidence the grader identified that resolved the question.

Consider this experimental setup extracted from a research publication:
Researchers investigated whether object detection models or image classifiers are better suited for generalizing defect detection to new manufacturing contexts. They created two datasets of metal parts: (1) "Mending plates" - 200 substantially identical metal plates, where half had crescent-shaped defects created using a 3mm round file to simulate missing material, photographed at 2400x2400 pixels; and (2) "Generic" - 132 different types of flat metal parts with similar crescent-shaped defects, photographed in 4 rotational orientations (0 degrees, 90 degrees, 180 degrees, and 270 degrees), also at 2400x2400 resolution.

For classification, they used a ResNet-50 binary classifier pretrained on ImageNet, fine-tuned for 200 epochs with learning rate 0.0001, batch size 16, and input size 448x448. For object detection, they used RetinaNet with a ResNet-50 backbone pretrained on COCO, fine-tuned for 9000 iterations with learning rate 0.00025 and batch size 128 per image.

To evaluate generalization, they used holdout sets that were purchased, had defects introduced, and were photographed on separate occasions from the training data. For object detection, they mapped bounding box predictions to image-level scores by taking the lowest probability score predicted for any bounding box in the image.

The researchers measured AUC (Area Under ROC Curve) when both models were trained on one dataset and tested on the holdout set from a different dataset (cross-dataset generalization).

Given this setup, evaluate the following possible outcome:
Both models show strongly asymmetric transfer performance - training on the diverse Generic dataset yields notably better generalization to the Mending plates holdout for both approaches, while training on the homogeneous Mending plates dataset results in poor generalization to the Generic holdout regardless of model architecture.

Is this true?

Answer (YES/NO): NO